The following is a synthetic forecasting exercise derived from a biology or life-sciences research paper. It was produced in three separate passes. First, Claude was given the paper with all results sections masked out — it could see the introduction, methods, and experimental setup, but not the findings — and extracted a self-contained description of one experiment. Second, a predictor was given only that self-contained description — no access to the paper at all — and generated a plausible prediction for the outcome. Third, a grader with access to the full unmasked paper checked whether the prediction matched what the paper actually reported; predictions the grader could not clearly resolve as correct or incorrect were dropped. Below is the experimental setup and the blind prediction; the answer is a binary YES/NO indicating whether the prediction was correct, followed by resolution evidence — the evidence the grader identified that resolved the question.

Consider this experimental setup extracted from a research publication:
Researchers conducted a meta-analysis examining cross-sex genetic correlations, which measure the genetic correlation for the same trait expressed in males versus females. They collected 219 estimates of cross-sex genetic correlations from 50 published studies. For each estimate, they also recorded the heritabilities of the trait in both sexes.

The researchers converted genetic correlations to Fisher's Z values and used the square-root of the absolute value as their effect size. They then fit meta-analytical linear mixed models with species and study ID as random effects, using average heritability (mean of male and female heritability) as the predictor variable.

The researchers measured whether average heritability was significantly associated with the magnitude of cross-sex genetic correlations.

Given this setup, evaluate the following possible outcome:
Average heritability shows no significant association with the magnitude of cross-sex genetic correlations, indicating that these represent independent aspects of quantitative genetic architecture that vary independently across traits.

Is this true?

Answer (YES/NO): YES